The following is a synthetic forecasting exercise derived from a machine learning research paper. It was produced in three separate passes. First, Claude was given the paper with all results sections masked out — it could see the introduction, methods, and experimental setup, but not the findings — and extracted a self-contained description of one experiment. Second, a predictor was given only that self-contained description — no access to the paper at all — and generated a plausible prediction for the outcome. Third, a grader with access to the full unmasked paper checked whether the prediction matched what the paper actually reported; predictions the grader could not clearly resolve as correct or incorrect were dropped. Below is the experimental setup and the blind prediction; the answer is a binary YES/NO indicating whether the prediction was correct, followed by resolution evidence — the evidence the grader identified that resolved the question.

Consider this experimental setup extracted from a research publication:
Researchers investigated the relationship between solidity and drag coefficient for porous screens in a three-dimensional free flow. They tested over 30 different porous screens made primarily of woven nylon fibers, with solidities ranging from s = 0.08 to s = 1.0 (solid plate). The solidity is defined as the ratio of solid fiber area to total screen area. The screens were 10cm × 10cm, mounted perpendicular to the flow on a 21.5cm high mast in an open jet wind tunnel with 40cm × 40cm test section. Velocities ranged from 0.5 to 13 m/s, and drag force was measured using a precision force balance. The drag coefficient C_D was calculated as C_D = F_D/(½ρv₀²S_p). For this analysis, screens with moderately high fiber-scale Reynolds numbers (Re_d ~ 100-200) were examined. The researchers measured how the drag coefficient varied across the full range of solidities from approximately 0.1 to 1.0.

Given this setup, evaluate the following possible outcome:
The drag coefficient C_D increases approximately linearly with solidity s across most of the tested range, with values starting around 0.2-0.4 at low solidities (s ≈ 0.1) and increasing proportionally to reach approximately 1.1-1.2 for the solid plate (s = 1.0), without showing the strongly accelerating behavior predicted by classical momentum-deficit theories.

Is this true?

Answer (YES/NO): NO